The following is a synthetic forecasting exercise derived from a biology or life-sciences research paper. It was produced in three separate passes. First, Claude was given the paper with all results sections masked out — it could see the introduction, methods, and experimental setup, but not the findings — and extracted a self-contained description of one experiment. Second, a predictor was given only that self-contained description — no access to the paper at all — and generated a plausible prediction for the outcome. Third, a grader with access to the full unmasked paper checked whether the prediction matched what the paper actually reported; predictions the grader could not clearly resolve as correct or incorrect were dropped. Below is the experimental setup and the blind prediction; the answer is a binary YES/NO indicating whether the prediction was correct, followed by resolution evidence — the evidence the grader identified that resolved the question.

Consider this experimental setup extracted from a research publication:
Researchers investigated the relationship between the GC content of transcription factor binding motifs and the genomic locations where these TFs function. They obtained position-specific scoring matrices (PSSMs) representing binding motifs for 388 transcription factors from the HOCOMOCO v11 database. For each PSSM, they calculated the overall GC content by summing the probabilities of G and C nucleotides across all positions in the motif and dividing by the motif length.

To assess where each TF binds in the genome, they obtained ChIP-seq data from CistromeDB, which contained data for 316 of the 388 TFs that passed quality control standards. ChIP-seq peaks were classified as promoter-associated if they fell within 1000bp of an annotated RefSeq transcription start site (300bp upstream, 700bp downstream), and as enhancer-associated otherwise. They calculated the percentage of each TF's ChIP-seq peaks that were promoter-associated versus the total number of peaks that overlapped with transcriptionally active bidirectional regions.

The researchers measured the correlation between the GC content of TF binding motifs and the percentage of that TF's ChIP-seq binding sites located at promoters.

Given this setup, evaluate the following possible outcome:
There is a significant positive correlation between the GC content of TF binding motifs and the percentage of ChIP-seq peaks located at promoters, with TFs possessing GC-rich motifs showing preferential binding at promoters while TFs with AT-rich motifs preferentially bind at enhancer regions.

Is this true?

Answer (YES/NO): YES